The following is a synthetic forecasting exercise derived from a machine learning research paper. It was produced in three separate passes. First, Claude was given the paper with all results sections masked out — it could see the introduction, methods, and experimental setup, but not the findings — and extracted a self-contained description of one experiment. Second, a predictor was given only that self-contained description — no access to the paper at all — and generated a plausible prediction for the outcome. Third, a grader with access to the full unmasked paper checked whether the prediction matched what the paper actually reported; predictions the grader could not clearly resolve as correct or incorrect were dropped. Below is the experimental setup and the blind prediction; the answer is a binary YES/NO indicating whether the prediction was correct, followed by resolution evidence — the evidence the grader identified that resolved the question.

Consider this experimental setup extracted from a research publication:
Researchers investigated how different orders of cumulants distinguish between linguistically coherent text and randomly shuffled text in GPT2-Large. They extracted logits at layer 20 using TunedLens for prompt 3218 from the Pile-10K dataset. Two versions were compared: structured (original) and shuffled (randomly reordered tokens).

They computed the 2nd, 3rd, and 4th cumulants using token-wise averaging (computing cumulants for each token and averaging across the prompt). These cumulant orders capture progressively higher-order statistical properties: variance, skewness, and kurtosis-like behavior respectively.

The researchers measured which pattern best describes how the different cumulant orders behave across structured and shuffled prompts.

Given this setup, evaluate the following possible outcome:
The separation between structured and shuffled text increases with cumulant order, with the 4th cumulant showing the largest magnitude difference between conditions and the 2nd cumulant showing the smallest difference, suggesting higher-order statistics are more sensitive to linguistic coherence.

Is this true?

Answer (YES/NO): NO